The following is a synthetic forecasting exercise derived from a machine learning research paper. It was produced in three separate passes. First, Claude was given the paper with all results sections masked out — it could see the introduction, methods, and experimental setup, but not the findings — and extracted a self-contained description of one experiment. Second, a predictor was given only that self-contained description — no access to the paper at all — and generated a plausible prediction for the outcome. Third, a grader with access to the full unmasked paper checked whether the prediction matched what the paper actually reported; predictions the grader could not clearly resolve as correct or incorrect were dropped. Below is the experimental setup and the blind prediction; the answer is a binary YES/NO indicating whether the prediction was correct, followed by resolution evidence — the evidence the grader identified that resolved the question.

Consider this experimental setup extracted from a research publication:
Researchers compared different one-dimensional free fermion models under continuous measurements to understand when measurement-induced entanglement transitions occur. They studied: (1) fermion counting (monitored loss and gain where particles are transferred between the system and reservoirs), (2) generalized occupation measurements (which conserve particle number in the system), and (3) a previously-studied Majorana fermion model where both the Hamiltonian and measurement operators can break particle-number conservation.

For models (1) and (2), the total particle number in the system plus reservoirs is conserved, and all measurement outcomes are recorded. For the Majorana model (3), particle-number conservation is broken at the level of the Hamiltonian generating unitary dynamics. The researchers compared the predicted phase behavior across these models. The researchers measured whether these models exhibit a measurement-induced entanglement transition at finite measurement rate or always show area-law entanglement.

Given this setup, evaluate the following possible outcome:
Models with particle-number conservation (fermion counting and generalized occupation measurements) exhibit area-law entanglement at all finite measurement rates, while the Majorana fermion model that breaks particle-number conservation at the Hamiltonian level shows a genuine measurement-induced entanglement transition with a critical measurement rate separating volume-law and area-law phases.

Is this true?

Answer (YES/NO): NO